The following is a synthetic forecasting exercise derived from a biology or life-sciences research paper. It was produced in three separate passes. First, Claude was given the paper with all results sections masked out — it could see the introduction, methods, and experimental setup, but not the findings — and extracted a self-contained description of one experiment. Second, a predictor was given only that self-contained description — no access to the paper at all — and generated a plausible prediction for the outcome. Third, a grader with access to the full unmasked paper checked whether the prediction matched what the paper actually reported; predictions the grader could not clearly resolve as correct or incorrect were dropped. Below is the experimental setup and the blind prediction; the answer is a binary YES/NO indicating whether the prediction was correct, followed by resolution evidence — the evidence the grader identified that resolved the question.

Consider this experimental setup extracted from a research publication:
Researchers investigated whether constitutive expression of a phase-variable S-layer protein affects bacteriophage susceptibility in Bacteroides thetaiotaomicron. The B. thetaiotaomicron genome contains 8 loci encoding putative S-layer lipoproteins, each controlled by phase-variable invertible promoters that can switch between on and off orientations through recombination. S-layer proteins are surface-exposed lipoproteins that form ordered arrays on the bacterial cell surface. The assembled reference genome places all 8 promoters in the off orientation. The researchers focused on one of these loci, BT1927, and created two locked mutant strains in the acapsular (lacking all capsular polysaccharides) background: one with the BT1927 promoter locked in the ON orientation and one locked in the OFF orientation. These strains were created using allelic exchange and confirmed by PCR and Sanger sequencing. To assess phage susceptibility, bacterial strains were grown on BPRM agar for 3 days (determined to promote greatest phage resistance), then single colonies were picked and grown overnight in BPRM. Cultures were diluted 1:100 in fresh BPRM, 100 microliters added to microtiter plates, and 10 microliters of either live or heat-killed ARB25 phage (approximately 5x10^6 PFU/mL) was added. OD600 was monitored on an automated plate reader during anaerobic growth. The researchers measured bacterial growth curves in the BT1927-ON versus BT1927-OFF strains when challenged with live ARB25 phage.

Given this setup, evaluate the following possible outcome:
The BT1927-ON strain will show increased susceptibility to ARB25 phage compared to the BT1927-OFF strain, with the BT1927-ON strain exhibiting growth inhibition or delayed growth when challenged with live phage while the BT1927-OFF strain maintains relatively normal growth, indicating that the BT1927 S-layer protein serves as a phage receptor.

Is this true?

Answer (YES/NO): NO